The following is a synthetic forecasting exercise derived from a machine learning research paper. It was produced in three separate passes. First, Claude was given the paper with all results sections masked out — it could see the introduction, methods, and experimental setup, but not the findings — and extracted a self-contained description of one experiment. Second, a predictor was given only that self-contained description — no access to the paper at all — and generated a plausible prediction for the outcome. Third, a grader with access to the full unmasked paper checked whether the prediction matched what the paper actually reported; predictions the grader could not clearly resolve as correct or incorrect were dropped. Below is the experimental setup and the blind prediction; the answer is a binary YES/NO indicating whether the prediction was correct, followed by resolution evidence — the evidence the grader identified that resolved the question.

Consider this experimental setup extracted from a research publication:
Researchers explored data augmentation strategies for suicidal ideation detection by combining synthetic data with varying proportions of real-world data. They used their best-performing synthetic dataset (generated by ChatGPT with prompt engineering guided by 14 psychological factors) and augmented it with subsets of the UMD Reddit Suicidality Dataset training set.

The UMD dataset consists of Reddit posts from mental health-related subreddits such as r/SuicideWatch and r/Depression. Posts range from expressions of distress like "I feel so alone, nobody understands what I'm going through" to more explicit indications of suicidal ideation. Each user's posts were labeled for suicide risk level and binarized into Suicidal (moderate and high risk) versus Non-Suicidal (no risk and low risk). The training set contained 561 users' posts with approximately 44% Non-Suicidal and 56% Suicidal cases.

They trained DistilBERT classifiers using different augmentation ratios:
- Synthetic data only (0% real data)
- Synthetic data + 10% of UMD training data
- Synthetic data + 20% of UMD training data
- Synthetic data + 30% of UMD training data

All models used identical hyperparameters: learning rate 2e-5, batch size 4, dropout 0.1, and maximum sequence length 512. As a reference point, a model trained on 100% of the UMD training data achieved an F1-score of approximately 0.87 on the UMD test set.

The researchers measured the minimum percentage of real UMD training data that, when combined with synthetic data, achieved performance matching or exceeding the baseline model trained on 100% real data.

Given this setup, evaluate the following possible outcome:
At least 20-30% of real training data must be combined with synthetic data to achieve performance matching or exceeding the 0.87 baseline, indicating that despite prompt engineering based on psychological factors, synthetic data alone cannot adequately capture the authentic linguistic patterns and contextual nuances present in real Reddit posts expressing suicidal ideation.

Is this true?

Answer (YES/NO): YES